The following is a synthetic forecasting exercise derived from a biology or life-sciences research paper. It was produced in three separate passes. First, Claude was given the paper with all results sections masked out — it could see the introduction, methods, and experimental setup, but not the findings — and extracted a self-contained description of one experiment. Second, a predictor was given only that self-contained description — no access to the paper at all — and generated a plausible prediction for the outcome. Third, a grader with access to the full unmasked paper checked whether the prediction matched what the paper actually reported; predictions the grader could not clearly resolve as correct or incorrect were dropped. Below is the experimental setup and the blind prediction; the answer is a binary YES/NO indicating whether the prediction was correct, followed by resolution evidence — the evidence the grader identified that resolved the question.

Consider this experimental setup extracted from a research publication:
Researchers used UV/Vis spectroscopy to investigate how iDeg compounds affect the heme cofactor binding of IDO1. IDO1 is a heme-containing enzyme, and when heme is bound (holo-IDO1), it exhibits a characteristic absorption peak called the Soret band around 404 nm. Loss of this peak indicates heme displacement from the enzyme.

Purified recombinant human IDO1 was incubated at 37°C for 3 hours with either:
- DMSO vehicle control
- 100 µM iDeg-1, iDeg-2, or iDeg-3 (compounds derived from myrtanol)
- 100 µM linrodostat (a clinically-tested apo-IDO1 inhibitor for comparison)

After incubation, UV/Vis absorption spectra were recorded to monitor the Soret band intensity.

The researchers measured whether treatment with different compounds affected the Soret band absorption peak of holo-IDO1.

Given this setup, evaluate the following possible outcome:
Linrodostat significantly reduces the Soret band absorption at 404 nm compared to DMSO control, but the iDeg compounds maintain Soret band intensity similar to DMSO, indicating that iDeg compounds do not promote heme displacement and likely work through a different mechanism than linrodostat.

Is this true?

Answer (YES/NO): NO